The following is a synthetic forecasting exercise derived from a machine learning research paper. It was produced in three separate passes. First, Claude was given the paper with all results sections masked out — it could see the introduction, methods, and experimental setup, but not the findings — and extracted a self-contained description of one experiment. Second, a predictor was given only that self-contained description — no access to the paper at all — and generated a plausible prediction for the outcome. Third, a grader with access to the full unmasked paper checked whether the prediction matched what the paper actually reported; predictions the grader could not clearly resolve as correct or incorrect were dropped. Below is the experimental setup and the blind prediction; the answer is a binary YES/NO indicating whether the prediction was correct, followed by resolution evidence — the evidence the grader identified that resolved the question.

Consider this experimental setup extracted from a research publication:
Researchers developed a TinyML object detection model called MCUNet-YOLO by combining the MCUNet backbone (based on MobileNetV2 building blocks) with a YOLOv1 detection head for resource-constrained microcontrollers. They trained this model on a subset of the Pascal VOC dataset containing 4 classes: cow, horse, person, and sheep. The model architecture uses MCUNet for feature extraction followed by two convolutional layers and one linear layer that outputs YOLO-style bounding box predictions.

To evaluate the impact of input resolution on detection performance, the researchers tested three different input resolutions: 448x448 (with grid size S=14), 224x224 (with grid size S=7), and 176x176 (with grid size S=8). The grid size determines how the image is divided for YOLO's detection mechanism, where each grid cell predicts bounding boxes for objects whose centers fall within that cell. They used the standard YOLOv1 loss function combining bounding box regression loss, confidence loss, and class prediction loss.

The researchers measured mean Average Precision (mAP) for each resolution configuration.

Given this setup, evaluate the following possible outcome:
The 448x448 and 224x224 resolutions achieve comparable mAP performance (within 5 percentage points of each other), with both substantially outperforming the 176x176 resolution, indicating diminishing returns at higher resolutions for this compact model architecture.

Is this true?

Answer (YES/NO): NO